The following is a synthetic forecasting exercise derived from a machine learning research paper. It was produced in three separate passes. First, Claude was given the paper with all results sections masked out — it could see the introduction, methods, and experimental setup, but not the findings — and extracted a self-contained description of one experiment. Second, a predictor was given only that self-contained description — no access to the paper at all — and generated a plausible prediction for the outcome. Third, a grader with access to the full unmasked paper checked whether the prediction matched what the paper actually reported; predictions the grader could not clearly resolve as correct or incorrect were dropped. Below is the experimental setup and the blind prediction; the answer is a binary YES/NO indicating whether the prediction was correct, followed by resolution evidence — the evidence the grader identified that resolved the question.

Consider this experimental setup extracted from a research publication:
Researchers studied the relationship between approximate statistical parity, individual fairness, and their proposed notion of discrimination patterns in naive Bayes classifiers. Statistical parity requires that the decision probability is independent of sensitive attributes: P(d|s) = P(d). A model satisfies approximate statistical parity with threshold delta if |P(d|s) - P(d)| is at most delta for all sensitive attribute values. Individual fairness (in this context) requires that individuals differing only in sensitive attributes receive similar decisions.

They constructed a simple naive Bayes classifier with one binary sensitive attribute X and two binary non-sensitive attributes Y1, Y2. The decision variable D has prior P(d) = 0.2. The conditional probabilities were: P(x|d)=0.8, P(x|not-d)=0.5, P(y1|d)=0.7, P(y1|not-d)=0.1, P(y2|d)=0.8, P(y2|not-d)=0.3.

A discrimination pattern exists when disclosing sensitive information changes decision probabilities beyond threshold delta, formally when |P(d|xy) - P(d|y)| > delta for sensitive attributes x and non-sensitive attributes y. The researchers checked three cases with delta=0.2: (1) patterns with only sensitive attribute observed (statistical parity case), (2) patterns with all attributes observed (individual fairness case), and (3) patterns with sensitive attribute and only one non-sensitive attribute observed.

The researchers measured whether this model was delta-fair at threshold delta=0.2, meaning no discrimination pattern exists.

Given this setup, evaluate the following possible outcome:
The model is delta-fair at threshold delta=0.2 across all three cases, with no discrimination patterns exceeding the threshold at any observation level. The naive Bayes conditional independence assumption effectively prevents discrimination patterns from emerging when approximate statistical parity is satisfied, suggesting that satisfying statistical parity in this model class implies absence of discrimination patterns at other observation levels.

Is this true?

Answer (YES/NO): NO